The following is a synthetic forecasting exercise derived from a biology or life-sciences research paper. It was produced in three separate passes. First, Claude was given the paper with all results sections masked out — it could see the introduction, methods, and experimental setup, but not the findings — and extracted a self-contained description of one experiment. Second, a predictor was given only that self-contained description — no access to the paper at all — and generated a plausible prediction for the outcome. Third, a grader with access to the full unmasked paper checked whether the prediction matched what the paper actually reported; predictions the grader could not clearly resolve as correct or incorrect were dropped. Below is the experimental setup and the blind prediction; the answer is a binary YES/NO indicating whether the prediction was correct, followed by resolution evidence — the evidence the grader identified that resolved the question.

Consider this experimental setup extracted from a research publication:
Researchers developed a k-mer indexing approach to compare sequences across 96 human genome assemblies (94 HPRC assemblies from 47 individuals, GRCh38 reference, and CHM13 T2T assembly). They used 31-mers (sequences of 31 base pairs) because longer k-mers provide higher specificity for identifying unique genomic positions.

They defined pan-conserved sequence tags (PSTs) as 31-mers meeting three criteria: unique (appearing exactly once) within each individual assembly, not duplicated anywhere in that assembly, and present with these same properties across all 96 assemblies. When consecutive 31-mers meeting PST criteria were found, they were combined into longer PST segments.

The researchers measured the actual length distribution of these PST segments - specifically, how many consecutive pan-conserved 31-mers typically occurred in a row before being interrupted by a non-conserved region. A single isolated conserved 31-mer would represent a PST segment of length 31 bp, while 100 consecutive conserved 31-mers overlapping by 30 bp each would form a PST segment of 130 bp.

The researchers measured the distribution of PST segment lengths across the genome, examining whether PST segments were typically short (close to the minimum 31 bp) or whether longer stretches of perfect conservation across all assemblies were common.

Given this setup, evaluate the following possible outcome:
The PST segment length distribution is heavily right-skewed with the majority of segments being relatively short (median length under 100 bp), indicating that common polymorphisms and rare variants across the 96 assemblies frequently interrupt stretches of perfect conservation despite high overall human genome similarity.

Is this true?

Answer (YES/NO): YES